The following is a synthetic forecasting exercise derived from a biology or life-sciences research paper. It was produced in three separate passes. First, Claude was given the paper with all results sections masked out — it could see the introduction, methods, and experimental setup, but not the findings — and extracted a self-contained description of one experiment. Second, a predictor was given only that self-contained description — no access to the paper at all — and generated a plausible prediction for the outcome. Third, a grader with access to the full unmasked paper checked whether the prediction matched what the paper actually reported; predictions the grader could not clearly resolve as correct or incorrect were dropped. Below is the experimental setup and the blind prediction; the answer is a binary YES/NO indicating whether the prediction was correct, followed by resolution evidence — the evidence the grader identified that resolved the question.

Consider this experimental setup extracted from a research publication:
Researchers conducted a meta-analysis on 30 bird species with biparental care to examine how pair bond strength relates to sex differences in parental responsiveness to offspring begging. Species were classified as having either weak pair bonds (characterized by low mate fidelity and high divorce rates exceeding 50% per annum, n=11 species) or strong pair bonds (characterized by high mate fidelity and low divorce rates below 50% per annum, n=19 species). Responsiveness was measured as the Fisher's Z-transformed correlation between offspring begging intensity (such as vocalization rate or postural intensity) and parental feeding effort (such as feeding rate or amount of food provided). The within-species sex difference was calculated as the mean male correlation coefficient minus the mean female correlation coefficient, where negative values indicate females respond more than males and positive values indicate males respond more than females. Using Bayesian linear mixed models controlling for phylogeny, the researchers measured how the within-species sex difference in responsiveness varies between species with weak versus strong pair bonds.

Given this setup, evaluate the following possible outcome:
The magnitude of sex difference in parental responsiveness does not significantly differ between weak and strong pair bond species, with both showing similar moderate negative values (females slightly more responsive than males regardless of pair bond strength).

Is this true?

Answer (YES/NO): NO